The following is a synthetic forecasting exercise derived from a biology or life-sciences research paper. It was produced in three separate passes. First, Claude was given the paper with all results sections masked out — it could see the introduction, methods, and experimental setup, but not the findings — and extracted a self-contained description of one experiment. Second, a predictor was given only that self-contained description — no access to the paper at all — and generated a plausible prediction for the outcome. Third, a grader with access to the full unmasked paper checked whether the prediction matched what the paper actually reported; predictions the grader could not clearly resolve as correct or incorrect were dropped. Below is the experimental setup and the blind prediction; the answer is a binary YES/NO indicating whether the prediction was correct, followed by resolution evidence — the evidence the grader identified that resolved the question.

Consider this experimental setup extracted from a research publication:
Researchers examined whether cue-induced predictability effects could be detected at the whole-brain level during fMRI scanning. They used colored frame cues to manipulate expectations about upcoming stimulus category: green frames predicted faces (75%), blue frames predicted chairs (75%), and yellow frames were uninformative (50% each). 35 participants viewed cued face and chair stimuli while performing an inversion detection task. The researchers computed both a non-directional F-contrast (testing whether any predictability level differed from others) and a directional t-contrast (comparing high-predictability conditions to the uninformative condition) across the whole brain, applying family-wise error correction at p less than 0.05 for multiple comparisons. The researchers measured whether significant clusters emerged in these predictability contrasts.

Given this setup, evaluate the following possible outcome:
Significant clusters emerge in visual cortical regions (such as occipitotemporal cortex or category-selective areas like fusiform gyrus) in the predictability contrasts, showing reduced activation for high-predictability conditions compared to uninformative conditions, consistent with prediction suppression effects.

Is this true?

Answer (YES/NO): NO